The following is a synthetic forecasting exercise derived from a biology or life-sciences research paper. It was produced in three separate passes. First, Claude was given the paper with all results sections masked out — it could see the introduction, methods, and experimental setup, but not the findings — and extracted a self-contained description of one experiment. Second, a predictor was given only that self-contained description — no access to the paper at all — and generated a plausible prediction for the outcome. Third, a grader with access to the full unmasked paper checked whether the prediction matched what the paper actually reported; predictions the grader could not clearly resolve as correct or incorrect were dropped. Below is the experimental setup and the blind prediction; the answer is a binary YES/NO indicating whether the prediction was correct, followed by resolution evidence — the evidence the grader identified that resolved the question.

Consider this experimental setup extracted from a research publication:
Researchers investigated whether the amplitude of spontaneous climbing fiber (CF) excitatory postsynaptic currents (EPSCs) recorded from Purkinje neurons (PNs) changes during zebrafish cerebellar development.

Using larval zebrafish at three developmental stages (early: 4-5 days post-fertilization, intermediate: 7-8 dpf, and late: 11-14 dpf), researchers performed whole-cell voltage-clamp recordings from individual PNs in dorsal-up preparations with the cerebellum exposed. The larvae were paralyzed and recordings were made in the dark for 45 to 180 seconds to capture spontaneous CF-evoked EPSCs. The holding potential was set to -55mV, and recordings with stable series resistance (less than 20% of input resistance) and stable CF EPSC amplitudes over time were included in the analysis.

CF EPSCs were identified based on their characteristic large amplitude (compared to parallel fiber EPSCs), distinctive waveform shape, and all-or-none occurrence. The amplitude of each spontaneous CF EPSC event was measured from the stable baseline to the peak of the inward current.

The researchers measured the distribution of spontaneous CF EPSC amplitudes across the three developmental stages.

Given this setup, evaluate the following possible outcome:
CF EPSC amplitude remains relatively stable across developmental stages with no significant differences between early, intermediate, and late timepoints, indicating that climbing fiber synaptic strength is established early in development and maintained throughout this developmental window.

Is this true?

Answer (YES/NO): NO